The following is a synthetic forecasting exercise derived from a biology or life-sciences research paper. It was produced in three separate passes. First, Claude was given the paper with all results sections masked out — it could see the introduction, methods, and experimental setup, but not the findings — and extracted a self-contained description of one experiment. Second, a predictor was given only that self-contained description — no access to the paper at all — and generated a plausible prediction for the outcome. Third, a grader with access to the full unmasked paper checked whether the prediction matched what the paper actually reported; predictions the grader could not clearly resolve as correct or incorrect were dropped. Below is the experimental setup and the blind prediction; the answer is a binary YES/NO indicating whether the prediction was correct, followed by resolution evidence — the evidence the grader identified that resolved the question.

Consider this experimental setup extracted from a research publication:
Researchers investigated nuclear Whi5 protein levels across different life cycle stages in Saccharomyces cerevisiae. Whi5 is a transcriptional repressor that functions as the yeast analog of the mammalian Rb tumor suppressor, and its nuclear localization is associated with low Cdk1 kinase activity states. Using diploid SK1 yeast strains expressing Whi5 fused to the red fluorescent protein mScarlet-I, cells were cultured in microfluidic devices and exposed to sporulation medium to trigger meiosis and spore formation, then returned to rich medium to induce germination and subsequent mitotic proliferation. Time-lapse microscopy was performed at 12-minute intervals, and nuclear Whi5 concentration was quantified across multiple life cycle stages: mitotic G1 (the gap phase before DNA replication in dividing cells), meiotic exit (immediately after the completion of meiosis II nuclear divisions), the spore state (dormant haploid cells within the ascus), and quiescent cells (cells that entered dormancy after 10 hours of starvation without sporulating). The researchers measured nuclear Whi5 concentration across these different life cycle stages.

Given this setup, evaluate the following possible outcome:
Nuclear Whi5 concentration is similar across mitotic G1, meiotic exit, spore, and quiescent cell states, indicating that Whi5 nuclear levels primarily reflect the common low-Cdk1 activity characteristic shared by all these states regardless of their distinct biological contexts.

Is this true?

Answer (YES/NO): NO